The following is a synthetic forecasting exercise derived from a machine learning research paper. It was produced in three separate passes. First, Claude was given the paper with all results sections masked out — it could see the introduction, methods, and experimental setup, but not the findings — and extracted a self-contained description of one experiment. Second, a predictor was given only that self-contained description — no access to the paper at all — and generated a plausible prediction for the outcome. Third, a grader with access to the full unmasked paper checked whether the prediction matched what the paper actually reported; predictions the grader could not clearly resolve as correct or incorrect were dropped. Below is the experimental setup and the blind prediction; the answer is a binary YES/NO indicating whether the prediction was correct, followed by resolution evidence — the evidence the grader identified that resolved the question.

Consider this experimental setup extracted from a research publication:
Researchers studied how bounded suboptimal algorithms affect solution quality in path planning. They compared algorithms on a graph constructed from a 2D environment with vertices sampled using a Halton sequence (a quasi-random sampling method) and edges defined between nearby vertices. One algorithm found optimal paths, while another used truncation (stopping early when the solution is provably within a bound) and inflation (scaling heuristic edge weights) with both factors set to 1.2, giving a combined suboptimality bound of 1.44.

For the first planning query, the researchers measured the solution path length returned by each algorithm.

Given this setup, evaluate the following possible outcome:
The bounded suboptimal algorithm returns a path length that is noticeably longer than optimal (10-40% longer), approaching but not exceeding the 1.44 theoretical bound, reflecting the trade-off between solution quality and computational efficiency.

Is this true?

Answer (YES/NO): NO